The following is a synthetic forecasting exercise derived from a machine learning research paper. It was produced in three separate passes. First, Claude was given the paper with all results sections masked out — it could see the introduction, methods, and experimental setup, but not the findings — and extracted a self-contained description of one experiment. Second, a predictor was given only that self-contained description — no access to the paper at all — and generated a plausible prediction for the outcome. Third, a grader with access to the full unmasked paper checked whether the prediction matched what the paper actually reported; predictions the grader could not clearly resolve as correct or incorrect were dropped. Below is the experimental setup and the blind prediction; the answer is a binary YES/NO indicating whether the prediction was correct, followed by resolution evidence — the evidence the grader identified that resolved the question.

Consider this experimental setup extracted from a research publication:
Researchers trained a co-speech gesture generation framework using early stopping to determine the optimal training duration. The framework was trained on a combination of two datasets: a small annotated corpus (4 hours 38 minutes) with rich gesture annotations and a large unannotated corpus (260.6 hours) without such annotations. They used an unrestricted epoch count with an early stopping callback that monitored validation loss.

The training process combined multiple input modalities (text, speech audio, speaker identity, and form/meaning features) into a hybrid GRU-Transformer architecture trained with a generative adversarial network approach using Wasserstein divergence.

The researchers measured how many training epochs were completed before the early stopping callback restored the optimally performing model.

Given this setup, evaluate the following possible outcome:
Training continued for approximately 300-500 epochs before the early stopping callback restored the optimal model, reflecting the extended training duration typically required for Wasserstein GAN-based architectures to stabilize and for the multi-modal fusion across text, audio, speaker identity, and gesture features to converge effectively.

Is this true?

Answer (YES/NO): NO